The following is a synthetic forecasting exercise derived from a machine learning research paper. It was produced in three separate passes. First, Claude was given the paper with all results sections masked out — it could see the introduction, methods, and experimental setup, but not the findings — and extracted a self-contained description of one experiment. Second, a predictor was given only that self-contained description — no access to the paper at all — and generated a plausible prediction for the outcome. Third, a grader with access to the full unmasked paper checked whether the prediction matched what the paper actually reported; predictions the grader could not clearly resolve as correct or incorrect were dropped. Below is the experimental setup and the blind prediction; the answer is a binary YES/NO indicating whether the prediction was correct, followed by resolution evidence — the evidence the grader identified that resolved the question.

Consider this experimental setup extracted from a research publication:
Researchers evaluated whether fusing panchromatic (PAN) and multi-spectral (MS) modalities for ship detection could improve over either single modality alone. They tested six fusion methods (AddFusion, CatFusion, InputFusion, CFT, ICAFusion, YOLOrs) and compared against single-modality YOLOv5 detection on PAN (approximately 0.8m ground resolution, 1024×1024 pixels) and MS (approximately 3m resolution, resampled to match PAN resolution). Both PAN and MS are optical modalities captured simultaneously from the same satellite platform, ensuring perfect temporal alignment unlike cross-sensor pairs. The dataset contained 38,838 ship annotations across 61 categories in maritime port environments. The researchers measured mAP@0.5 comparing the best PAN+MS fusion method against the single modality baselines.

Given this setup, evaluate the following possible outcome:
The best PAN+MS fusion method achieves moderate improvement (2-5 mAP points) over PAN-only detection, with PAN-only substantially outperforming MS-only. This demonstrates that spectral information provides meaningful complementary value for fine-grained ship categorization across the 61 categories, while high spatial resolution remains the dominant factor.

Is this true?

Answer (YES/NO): NO